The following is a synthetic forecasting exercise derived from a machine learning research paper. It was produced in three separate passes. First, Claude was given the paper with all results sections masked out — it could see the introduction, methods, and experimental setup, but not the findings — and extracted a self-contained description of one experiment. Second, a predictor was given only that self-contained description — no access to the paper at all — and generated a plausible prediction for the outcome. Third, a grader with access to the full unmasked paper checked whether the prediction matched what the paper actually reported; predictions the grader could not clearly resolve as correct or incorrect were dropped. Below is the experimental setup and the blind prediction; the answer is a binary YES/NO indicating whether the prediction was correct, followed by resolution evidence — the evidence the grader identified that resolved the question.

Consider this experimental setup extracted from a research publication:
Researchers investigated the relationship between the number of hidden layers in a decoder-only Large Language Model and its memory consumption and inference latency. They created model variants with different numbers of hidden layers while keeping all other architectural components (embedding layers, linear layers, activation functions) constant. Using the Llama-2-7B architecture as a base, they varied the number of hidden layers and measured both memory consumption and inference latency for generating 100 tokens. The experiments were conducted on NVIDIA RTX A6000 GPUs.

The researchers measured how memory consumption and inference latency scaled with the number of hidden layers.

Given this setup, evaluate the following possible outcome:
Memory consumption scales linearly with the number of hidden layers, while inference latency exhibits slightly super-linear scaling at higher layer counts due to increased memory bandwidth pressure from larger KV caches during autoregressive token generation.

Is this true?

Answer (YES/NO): NO